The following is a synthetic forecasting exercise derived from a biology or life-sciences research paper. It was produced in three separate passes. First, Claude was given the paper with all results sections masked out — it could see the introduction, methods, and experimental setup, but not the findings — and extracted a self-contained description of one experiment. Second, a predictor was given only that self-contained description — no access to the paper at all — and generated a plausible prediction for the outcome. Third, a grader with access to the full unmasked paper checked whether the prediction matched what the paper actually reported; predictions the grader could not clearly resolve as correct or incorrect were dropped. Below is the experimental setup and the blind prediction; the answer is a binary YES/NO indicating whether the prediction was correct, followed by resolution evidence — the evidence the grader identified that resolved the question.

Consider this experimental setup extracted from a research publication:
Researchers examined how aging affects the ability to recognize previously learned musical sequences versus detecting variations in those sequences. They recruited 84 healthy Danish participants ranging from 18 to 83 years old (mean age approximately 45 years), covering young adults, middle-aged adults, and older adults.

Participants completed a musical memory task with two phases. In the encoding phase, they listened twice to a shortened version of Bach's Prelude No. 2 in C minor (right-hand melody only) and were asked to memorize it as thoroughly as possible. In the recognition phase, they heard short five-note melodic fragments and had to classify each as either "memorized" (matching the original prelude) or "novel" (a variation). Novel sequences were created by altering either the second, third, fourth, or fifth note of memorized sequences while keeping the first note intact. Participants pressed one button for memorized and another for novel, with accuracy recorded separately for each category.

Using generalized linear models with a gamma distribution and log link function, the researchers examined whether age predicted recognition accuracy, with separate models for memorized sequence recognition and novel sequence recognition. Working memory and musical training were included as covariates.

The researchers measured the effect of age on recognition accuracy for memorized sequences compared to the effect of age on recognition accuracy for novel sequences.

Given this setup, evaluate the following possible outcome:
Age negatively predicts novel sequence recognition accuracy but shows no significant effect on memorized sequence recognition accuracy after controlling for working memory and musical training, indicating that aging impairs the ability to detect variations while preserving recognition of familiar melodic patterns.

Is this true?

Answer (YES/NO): YES